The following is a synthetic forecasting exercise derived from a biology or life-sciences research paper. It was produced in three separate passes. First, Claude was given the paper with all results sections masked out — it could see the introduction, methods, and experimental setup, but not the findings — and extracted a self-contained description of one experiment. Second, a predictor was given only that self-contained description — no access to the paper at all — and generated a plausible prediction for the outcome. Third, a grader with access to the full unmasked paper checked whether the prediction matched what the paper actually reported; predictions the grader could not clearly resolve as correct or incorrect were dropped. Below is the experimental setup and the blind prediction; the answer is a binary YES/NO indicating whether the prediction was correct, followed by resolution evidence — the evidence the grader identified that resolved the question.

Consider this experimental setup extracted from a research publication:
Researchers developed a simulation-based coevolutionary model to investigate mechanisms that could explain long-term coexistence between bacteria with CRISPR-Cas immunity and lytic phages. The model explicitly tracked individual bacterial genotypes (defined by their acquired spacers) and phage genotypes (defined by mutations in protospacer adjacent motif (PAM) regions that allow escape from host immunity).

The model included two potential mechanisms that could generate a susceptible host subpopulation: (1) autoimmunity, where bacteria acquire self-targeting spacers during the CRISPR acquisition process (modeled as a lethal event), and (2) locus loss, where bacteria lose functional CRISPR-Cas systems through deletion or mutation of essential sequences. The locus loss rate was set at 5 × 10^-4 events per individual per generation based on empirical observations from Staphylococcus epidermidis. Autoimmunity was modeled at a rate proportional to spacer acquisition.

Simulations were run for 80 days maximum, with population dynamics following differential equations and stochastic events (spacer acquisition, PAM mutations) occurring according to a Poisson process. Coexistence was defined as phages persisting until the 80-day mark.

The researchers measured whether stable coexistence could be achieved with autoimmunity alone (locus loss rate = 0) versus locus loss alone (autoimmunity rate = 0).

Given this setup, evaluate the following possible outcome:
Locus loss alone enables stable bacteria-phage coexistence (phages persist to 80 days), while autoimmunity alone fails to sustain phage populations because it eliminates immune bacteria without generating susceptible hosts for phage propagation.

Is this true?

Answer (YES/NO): YES